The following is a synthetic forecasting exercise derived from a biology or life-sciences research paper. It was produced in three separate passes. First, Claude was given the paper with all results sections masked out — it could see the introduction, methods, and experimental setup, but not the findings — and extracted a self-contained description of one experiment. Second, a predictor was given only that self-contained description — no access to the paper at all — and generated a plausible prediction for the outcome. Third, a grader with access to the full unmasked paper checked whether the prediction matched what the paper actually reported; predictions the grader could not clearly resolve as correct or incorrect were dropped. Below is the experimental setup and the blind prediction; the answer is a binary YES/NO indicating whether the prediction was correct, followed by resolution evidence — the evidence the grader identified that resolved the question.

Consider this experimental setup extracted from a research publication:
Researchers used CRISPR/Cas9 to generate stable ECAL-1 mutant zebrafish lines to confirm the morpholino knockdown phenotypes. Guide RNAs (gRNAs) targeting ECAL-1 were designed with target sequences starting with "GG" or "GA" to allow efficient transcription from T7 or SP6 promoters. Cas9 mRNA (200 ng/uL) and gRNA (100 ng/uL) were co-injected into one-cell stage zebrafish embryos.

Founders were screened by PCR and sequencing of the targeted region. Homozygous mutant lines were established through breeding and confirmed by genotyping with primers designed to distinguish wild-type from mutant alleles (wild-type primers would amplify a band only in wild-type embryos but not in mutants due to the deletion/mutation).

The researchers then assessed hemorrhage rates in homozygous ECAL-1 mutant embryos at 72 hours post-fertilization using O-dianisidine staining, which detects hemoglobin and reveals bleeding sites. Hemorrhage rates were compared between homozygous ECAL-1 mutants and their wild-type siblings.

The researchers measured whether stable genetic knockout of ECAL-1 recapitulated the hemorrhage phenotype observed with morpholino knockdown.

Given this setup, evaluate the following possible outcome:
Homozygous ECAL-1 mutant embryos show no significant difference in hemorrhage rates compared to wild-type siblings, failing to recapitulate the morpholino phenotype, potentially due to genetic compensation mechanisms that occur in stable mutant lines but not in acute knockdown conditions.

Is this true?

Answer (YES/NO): YES